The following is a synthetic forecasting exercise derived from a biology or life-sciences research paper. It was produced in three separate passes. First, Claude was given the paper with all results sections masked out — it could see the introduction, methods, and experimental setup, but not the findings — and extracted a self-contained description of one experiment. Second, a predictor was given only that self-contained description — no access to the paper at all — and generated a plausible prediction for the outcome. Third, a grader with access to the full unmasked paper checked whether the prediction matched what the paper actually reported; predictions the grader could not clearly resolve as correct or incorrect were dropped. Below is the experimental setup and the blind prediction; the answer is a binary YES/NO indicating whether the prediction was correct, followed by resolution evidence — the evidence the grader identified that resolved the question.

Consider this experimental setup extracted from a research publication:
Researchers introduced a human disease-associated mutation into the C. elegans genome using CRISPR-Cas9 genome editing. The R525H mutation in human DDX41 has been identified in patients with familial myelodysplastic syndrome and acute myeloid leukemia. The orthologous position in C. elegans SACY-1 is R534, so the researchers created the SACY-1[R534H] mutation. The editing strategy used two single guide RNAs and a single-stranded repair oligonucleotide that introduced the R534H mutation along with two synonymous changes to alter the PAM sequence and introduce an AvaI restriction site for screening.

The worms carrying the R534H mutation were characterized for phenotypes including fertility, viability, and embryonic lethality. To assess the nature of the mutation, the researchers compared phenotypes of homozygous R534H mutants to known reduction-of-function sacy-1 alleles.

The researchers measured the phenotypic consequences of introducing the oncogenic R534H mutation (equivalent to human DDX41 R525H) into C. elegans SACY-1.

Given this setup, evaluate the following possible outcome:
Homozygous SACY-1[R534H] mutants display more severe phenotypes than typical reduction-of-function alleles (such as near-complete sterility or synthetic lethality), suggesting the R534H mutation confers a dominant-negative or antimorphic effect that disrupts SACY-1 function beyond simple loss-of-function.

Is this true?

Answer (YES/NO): NO